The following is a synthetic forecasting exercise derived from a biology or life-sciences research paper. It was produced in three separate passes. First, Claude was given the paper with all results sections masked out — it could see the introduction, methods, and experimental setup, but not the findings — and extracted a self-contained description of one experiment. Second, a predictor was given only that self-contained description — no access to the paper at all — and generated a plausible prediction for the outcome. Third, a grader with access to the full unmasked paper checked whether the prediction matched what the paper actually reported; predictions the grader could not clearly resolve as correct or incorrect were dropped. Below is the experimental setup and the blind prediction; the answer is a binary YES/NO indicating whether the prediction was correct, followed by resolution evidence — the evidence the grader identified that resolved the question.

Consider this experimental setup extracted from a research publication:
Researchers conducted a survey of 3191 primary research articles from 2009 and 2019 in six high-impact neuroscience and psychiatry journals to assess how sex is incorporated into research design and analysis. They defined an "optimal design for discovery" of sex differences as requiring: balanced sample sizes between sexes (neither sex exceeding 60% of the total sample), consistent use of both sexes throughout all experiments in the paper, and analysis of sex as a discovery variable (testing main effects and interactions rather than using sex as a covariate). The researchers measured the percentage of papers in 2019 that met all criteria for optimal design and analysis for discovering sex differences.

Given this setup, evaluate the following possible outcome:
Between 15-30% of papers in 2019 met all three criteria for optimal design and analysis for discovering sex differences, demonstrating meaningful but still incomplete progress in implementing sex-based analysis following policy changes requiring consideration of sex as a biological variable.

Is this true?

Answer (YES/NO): NO